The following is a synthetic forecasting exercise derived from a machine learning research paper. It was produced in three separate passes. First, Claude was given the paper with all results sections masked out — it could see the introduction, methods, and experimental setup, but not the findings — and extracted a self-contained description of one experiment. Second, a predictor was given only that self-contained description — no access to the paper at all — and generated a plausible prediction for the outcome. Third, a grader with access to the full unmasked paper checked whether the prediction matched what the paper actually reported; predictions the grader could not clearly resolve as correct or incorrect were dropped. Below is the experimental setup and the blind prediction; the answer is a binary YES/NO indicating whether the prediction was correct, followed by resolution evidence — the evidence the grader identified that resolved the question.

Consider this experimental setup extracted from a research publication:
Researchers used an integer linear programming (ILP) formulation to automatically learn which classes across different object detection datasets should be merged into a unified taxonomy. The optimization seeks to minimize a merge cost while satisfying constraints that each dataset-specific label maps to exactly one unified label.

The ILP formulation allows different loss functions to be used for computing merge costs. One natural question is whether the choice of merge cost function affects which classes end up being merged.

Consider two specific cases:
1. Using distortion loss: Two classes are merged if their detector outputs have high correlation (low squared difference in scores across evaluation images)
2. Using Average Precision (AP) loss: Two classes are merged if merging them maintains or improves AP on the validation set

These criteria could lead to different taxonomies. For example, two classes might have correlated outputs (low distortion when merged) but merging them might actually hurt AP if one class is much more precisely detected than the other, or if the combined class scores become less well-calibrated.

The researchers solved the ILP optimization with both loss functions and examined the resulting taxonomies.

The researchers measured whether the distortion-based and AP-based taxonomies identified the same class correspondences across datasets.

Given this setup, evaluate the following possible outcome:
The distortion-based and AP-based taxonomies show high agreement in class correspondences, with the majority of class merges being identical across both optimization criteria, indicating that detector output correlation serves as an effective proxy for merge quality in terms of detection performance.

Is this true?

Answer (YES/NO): YES